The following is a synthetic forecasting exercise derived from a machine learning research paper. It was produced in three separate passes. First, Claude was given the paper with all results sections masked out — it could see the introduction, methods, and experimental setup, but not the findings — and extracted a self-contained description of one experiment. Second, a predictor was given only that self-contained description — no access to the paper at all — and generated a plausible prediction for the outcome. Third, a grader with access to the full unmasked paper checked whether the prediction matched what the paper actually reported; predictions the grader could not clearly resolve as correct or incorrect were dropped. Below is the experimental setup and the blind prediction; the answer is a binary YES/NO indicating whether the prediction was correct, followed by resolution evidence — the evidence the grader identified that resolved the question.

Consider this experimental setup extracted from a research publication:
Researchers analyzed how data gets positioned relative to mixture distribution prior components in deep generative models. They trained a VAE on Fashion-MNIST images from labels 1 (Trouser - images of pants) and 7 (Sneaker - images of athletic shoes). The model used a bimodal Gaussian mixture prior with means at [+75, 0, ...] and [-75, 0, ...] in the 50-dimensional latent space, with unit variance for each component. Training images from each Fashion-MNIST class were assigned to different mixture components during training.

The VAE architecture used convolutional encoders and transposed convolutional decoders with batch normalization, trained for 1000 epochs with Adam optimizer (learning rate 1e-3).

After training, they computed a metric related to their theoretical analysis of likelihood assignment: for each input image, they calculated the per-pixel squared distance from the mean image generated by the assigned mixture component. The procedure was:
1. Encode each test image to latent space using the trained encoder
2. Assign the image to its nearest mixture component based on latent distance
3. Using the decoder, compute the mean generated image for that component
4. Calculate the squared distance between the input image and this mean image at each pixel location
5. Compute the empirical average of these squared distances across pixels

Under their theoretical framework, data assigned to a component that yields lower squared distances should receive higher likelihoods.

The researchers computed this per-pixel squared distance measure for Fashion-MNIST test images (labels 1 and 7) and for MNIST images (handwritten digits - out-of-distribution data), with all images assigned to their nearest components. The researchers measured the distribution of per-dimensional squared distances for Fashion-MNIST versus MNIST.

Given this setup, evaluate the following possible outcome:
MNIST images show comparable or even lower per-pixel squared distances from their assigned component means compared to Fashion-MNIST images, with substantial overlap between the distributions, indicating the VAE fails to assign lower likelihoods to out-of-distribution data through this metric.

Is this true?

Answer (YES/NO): NO